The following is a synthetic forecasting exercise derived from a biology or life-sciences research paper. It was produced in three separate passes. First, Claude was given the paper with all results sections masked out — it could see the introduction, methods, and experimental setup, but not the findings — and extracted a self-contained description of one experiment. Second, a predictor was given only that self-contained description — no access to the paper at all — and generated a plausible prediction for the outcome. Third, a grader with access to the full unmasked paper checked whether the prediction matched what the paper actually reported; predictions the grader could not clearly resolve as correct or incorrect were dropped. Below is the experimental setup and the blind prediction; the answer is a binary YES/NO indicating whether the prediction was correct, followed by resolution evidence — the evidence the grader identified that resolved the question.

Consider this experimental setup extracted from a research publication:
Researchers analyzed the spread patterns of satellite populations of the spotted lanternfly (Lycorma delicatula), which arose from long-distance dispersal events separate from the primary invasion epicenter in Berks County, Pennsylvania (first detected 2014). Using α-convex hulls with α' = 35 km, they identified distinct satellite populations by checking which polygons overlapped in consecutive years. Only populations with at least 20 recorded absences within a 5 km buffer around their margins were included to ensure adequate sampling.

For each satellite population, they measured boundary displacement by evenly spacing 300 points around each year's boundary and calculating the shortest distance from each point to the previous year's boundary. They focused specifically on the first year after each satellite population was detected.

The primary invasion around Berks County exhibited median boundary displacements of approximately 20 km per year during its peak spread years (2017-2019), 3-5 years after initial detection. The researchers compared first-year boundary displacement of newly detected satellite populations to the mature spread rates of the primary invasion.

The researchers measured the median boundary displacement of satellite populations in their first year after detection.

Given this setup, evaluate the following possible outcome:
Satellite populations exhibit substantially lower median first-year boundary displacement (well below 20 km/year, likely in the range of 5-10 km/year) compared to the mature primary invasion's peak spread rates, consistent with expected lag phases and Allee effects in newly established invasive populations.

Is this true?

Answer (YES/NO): NO